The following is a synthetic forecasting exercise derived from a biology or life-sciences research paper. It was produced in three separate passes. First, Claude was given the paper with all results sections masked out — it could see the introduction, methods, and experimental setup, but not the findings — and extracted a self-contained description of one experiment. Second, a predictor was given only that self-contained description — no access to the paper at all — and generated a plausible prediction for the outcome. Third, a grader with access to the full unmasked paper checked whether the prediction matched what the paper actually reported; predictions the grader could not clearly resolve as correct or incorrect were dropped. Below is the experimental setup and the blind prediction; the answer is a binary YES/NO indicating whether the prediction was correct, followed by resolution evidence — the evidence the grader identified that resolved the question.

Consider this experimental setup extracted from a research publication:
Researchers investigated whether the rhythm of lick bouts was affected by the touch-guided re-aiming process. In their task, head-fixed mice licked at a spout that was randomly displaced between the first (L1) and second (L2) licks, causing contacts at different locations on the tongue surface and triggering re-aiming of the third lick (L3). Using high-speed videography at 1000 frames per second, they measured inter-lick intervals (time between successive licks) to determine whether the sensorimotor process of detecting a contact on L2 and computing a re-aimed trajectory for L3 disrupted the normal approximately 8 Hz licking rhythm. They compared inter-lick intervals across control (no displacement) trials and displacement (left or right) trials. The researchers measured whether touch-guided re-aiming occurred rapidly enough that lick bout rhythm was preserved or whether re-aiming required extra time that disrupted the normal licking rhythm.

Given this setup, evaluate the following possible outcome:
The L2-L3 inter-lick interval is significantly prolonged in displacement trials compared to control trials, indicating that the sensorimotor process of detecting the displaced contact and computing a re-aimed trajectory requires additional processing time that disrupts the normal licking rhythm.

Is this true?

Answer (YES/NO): NO